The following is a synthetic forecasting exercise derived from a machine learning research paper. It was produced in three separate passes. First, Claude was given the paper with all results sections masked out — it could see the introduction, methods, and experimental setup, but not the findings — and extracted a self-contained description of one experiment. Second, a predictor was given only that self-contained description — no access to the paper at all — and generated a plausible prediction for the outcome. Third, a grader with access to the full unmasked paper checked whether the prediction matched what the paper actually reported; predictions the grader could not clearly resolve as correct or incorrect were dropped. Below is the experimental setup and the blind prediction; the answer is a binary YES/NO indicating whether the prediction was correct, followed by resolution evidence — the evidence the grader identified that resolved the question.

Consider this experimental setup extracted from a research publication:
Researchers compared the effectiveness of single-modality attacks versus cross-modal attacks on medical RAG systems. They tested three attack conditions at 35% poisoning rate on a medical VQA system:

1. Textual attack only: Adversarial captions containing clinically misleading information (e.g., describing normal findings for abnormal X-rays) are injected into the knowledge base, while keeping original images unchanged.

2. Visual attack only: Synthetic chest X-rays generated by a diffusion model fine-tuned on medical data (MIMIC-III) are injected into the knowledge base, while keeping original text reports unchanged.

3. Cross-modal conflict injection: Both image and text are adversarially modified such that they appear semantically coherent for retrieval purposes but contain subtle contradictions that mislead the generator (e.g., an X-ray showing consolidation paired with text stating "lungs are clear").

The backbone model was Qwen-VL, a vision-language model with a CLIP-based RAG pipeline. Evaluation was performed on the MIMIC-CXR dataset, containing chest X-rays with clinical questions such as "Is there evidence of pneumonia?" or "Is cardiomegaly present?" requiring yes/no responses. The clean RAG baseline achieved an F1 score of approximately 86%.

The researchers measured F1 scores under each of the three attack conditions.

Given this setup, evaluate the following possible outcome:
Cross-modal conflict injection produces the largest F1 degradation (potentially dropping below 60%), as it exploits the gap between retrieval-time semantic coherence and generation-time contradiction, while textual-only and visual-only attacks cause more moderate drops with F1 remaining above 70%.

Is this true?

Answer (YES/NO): NO